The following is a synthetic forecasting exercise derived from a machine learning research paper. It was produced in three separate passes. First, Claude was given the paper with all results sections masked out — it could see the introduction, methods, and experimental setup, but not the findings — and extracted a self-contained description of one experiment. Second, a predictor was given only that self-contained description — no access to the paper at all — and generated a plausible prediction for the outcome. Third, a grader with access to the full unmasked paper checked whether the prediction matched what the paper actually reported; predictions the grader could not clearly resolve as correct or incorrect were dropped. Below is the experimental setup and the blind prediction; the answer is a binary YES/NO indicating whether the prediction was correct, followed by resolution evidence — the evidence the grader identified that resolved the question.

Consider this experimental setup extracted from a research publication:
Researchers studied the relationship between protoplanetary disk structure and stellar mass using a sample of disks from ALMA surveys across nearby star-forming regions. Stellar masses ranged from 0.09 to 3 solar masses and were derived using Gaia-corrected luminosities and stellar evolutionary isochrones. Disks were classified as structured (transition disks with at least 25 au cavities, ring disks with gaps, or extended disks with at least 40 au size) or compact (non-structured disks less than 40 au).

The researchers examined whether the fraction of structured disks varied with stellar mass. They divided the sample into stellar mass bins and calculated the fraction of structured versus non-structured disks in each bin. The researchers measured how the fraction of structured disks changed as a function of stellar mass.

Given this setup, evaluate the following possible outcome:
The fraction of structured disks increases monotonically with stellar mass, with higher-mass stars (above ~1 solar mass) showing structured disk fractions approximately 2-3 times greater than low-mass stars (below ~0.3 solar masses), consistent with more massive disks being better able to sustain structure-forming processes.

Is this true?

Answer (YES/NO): NO